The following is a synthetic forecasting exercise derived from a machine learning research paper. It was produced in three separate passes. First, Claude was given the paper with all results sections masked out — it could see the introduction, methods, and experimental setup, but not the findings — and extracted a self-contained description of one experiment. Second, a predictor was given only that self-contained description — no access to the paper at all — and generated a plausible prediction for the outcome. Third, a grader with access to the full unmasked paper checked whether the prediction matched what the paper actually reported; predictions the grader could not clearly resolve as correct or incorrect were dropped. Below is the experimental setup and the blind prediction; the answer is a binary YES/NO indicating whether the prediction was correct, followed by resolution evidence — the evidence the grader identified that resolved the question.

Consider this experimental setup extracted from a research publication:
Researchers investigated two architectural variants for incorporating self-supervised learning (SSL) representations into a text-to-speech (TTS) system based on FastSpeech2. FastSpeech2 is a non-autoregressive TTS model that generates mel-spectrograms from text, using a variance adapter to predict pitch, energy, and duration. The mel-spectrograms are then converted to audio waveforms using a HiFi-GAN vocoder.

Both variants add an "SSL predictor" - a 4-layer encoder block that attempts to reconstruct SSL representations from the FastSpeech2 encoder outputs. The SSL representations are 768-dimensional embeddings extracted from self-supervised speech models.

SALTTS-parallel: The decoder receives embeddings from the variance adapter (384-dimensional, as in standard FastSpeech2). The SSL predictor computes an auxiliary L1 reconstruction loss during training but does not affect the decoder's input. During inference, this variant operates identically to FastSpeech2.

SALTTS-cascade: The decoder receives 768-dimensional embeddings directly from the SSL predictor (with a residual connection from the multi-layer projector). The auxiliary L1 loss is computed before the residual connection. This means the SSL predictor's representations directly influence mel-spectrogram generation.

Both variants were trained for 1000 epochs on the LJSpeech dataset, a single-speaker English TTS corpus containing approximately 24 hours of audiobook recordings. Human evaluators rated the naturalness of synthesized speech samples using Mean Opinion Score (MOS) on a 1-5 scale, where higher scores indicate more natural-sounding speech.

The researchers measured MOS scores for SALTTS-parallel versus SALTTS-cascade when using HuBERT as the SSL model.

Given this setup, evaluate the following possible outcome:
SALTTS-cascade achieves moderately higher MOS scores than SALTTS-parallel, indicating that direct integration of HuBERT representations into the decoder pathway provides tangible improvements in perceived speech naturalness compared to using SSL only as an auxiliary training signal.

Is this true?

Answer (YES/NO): NO